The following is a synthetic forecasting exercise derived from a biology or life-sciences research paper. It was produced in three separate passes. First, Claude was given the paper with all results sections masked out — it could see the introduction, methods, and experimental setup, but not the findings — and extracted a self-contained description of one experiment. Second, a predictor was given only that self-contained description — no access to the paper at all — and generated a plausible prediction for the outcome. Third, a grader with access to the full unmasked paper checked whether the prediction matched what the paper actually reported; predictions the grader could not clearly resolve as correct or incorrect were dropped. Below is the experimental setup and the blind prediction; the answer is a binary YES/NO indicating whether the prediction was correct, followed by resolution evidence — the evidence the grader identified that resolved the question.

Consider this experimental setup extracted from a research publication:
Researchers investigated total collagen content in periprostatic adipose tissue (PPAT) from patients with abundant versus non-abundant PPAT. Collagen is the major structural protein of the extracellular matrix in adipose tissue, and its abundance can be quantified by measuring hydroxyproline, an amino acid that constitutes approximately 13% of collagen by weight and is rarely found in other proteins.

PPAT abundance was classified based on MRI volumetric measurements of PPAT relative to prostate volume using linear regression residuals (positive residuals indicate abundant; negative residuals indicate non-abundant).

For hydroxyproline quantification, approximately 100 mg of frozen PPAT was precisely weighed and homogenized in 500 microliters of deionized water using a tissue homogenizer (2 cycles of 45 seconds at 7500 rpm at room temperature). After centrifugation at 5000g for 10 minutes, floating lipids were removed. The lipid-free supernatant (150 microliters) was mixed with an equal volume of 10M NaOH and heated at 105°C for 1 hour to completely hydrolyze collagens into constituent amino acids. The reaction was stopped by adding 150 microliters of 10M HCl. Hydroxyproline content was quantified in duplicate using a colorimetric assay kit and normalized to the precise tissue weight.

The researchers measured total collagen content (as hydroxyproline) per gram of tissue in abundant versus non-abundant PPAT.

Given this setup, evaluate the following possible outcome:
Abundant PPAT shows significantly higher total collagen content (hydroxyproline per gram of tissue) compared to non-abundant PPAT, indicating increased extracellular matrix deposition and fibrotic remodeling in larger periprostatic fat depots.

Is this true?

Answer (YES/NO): NO